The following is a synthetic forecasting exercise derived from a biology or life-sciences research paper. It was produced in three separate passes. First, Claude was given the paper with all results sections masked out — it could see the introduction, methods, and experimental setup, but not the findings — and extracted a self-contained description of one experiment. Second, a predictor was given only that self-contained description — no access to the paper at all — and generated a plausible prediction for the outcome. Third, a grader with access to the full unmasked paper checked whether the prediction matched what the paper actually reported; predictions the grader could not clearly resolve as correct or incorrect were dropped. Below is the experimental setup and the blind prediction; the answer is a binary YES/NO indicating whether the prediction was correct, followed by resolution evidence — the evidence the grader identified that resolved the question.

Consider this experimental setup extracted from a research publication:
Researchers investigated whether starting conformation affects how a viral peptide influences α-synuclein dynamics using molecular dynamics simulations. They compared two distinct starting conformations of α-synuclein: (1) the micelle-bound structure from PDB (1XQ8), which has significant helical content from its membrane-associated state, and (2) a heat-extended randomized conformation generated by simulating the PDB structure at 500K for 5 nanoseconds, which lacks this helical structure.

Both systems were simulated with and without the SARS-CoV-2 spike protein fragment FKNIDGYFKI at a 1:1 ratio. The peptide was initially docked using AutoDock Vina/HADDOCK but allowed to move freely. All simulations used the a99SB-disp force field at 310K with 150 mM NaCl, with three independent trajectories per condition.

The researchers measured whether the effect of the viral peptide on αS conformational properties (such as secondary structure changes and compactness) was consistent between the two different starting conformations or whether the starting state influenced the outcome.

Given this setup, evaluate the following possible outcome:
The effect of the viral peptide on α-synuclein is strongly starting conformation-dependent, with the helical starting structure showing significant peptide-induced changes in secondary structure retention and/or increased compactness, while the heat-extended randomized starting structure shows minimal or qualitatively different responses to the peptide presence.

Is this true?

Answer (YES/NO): NO